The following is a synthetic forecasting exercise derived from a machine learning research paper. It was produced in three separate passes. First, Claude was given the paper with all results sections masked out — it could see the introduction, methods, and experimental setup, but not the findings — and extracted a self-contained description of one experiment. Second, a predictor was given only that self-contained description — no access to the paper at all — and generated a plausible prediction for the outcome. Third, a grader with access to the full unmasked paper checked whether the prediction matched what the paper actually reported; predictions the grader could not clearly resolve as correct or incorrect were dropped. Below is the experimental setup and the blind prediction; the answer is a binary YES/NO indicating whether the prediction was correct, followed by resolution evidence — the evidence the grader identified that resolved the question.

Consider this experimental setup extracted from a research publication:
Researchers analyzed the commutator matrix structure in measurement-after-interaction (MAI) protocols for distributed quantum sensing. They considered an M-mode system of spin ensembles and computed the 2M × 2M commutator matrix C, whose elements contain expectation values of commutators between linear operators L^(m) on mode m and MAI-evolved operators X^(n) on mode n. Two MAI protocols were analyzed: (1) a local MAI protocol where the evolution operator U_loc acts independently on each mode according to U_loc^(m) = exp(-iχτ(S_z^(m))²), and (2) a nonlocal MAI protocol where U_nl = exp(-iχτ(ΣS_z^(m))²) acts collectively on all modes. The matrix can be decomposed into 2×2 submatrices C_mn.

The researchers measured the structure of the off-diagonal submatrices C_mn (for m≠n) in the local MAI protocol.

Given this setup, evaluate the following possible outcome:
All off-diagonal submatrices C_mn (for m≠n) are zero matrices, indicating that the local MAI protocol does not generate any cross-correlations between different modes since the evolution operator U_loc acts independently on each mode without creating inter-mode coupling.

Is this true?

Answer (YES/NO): YES